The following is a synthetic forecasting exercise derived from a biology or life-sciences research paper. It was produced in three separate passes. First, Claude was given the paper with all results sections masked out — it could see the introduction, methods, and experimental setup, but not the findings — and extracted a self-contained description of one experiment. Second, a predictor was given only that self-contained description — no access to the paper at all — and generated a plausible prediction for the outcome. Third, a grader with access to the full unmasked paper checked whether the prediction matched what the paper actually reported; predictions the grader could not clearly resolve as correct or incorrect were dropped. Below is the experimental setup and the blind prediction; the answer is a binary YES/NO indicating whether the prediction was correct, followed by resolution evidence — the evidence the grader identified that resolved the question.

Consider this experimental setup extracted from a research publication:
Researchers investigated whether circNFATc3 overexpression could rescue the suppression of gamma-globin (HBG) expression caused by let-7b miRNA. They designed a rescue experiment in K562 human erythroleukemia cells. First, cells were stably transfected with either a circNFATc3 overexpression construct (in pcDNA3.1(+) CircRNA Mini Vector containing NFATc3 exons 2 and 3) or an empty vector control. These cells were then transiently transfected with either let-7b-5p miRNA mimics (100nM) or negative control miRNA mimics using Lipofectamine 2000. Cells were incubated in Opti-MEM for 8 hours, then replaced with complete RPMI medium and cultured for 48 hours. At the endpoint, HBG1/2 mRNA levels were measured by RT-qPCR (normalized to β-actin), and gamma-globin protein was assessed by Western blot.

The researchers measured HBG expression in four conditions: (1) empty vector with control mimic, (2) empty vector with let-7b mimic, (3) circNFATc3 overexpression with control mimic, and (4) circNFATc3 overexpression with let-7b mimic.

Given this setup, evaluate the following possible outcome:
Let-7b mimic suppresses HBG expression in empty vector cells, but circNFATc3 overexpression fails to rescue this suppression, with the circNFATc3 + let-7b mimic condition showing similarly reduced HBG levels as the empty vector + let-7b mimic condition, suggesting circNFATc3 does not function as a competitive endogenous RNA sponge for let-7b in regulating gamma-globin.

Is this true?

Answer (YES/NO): NO